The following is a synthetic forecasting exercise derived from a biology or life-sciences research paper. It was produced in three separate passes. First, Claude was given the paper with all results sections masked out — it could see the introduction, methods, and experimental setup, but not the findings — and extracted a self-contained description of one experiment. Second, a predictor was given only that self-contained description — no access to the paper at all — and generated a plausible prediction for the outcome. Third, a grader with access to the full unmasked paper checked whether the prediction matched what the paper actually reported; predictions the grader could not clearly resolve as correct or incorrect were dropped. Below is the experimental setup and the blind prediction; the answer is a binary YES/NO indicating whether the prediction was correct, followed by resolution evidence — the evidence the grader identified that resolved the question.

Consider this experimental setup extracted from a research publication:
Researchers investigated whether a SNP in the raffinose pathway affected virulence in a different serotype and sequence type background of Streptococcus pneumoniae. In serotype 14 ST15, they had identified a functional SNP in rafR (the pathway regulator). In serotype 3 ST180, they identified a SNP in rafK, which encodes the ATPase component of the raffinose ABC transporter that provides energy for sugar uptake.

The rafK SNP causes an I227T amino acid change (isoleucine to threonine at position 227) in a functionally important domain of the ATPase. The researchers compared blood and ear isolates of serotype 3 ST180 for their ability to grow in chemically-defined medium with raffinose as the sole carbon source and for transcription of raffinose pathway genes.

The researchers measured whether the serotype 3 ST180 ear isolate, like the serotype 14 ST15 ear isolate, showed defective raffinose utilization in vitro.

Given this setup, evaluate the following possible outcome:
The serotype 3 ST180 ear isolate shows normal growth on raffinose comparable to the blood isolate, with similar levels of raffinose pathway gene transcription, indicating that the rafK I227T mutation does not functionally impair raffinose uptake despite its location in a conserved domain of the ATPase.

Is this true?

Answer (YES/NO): NO